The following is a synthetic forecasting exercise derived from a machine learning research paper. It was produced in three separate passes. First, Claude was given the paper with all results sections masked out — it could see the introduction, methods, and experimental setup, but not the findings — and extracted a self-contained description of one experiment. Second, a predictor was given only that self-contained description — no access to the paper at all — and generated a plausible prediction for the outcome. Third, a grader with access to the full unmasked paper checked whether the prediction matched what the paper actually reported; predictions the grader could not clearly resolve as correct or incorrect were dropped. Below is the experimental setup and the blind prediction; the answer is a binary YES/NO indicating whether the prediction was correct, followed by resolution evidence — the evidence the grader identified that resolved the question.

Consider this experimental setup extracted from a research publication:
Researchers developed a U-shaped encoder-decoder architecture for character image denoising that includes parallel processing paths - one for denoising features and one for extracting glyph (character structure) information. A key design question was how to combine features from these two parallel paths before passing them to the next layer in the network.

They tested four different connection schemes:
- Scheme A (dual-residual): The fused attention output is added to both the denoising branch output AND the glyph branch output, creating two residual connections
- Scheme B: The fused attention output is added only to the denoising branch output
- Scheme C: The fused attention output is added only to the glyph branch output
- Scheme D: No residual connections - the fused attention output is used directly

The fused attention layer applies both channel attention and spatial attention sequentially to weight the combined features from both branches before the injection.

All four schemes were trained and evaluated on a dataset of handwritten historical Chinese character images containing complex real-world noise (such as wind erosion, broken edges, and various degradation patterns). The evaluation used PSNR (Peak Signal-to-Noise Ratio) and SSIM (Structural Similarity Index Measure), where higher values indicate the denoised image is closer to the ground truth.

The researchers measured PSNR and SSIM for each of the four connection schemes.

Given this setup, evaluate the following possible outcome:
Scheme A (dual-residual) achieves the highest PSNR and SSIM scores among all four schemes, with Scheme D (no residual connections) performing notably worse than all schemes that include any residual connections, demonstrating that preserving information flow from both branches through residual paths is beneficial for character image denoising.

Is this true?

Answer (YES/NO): NO